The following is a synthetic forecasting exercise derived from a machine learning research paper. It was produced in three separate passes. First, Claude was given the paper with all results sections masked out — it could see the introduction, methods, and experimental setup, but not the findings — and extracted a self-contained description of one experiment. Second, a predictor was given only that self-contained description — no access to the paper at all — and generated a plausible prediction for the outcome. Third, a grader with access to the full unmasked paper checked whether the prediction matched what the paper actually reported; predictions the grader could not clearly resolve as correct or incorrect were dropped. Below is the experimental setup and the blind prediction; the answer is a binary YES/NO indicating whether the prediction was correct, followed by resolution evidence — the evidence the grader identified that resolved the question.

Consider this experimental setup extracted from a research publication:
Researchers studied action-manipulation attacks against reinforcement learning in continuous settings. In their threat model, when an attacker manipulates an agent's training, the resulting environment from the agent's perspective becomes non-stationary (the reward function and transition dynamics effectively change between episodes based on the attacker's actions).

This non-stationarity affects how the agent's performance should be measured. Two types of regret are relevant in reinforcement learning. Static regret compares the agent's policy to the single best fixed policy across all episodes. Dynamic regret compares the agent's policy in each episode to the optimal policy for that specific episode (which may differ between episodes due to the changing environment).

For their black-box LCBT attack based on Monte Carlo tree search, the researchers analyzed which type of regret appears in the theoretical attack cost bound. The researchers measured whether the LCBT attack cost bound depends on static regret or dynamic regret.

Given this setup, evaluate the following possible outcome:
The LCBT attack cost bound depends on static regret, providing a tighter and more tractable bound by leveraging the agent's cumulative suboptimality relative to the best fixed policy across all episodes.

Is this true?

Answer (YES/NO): NO